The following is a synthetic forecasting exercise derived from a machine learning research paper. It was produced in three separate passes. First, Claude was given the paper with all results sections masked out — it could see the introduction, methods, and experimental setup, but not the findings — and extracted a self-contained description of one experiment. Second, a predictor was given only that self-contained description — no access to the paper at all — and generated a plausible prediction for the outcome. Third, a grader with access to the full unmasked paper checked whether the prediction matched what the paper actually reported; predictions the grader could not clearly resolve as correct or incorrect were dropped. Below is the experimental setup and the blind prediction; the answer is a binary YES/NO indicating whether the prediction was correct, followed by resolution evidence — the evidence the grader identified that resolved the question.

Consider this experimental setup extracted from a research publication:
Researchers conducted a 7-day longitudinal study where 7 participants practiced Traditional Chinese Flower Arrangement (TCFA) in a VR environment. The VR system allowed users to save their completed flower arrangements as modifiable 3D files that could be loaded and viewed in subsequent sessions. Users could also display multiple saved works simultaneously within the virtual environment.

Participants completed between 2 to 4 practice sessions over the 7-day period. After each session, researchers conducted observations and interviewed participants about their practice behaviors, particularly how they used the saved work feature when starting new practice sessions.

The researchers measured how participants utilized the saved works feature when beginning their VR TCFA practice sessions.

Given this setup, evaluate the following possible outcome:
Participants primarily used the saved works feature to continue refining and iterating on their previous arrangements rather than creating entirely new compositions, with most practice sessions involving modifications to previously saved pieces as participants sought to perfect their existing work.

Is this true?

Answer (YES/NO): NO